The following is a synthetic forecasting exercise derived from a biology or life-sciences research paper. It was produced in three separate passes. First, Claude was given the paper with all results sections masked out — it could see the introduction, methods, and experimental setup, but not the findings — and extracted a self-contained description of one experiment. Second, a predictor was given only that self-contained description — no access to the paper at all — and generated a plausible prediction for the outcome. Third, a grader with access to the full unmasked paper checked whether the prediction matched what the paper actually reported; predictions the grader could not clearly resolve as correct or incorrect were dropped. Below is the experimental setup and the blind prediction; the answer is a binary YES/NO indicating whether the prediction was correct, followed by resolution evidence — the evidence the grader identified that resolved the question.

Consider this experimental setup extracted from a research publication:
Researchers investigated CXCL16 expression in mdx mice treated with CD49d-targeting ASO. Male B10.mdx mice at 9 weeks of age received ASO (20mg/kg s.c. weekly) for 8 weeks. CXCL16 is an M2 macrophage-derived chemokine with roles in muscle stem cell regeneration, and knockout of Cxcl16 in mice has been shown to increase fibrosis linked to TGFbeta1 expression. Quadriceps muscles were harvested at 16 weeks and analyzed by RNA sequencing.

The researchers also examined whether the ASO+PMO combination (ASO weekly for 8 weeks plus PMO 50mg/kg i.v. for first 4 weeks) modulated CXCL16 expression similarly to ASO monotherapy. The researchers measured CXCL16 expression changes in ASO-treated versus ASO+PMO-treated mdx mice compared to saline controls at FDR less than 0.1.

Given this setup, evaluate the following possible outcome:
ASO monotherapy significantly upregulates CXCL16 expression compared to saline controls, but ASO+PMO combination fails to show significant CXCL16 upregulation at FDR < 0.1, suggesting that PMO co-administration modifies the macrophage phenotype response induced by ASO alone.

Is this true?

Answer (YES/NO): YES